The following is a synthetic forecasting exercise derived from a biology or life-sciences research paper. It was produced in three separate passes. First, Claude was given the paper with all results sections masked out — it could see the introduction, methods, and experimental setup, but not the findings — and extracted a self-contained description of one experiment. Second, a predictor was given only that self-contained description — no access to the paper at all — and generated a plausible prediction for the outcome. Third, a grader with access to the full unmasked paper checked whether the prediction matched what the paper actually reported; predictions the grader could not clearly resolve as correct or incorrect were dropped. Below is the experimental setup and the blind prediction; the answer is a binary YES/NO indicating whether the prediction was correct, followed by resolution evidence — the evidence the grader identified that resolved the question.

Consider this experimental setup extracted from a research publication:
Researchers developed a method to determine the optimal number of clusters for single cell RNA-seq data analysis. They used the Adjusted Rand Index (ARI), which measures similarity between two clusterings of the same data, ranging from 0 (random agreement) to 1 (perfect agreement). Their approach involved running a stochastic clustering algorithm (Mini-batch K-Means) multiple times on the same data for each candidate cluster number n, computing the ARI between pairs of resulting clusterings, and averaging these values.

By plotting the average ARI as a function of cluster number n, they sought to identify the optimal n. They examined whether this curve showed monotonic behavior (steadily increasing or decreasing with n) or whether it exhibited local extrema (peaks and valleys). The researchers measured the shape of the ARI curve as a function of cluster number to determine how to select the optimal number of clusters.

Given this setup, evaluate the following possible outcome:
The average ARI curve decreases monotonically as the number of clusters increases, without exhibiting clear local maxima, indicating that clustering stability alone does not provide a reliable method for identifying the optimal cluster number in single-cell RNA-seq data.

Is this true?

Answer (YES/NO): NO